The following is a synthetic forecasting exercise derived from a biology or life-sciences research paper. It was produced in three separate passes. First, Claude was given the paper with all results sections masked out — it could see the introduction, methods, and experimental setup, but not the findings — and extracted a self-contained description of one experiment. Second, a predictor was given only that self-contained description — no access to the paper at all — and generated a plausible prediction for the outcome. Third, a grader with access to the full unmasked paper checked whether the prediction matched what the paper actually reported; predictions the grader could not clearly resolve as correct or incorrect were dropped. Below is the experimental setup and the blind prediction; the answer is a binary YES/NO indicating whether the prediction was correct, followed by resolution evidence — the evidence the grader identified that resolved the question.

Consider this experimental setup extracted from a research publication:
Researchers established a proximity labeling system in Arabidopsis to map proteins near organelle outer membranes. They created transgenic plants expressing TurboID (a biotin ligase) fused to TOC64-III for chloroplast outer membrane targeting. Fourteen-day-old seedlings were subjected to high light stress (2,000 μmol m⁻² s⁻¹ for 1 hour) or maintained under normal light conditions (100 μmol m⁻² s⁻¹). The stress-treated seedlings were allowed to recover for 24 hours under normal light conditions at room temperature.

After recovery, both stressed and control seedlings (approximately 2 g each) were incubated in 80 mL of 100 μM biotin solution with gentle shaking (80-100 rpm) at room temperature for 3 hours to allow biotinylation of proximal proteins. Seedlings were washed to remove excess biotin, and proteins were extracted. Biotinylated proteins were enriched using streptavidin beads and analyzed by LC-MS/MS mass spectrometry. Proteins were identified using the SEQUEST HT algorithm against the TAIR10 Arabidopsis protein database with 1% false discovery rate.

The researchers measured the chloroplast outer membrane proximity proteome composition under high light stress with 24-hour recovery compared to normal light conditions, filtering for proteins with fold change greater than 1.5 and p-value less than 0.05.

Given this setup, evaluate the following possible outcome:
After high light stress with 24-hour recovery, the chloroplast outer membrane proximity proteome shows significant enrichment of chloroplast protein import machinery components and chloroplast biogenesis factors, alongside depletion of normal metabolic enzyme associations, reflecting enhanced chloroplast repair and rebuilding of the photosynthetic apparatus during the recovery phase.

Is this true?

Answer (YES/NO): NO